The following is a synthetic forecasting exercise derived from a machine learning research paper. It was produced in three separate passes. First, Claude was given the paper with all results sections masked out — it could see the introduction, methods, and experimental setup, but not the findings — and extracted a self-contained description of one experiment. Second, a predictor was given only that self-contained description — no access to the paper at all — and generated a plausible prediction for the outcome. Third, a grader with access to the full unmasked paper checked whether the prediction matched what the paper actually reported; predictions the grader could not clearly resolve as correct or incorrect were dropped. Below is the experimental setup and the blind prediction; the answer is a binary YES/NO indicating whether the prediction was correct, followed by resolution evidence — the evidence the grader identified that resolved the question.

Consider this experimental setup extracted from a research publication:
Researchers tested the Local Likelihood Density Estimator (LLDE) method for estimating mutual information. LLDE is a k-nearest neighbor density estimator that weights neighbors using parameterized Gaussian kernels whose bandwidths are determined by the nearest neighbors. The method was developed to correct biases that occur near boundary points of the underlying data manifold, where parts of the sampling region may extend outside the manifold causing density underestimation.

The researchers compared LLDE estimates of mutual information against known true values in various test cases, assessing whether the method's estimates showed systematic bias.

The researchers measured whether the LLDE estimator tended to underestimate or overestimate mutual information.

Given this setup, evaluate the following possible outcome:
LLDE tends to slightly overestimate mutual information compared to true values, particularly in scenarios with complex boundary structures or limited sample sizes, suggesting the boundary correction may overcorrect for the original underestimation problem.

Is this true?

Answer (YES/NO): NO